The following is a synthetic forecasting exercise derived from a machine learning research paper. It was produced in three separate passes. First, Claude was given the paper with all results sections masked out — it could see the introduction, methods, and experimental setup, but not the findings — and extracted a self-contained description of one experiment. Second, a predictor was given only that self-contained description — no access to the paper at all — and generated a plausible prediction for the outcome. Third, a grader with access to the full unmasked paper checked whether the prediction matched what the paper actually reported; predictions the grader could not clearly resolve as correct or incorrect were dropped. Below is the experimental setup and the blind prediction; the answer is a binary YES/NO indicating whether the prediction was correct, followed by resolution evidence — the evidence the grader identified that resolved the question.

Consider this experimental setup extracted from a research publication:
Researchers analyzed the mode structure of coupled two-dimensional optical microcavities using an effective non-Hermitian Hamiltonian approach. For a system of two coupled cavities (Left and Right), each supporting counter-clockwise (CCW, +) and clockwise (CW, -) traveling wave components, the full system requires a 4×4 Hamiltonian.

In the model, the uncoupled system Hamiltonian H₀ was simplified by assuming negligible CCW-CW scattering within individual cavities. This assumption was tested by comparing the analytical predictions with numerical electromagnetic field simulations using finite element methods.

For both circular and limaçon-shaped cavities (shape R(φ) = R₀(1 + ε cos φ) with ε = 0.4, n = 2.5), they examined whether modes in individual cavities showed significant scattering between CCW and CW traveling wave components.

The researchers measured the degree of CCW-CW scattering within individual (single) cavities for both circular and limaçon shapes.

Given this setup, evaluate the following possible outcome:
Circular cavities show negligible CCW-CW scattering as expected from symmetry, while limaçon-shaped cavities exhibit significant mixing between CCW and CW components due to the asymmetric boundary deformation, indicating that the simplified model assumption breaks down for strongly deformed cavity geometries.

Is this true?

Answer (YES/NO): NO